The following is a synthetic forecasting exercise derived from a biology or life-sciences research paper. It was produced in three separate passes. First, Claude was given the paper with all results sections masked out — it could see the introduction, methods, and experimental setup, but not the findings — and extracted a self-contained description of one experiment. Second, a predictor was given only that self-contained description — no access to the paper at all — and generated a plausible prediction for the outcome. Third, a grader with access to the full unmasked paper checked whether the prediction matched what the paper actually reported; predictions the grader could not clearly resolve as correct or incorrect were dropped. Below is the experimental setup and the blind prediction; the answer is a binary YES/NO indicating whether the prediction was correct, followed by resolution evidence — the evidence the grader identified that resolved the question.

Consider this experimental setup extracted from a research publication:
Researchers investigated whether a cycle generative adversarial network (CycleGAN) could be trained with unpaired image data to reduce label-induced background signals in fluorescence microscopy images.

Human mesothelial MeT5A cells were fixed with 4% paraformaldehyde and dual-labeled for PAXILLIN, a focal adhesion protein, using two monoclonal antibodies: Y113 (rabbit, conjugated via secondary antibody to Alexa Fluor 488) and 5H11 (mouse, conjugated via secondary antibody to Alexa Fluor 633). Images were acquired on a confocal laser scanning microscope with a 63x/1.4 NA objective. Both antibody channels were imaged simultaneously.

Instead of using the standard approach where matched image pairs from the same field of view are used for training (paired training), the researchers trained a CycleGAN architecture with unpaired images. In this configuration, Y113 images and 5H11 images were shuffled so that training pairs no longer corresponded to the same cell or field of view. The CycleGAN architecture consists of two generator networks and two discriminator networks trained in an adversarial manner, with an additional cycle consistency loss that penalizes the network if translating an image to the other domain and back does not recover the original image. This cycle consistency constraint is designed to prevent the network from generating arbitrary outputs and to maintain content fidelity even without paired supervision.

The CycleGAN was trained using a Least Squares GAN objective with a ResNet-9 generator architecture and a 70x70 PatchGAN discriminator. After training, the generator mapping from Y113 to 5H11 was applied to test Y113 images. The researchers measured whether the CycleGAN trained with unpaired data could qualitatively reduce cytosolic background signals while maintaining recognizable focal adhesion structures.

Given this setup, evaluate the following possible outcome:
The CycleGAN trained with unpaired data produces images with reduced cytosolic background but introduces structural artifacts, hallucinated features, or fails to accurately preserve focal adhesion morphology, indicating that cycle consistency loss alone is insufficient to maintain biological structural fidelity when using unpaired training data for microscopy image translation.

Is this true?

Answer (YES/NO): YES